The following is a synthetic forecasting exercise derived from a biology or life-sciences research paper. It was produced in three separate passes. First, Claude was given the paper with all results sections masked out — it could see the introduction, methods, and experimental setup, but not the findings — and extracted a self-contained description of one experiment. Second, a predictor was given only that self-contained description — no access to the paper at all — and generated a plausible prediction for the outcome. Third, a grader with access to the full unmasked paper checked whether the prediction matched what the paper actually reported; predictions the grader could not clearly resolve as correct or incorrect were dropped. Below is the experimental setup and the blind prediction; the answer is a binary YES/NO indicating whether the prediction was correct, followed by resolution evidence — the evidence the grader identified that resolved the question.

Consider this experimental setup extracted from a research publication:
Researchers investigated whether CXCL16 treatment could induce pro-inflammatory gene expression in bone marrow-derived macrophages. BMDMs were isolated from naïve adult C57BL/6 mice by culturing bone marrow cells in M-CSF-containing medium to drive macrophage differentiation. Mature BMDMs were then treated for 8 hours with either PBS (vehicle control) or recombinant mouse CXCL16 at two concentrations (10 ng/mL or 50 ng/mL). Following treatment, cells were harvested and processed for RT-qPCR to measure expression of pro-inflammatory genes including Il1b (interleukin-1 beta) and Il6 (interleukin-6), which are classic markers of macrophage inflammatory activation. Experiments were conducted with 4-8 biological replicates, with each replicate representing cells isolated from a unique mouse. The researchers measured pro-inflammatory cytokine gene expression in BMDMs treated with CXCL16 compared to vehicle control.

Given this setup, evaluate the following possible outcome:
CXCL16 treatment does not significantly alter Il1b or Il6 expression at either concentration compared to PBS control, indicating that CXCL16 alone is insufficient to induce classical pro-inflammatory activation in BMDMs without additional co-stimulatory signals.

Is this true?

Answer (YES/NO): NO